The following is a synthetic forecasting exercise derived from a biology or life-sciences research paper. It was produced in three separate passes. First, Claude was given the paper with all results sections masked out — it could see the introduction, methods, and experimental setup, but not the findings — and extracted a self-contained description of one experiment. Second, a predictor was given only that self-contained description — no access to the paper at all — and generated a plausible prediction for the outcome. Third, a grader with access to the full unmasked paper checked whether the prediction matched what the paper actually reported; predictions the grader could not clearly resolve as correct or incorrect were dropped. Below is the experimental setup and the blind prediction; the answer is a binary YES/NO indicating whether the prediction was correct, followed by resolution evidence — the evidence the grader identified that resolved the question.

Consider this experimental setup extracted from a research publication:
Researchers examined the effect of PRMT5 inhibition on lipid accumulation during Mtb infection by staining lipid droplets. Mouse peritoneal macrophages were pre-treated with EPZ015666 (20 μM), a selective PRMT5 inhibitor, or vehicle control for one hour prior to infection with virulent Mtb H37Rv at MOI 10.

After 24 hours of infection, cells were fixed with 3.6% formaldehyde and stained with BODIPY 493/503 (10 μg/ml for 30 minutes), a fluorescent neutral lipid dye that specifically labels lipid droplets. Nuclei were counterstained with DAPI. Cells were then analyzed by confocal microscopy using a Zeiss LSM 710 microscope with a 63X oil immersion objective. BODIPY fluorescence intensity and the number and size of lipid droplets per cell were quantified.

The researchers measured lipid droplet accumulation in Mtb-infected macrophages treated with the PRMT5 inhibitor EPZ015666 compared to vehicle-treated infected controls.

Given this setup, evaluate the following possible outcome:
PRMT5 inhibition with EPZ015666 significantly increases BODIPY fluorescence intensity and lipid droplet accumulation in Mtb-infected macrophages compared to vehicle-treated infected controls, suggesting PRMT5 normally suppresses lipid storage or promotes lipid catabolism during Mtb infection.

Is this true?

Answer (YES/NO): NO